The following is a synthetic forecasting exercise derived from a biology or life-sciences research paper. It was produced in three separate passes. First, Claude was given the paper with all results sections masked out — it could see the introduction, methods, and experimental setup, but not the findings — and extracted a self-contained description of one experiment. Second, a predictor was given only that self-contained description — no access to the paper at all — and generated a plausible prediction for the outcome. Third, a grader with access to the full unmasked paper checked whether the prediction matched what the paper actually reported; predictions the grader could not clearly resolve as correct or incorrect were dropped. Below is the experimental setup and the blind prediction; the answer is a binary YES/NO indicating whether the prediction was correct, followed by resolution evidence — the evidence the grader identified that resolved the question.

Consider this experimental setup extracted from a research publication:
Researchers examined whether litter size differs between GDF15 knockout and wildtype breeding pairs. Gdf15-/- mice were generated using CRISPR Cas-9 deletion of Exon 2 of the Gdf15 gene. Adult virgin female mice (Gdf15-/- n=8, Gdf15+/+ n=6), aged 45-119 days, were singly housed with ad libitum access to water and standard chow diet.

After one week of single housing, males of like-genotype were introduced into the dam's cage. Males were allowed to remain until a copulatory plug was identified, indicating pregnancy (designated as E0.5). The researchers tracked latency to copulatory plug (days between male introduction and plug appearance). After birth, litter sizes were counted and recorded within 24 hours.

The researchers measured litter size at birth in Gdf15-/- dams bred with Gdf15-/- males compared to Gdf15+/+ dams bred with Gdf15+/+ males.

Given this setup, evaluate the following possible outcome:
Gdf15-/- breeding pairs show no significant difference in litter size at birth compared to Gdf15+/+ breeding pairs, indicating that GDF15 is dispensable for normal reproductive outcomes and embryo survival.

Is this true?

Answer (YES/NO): YES